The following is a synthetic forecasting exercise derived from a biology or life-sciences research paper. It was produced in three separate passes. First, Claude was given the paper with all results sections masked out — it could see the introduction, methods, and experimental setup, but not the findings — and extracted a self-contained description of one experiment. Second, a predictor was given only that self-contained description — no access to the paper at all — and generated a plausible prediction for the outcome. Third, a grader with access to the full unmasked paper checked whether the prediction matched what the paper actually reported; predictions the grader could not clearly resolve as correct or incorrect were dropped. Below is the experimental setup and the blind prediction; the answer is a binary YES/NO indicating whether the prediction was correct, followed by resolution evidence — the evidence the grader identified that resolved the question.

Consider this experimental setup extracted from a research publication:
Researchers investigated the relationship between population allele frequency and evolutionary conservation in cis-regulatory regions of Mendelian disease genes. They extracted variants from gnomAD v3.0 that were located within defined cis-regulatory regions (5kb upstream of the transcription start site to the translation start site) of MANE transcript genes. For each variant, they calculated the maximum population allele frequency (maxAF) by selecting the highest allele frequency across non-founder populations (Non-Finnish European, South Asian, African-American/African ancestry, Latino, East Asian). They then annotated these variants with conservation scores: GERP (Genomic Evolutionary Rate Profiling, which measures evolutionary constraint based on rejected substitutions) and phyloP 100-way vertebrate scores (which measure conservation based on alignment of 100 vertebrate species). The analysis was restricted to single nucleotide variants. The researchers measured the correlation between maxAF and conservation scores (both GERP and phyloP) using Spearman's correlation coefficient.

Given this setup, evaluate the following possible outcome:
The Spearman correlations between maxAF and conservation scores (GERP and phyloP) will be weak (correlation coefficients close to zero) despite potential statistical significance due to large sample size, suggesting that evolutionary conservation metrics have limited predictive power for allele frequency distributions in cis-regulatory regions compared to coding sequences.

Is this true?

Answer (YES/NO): YES